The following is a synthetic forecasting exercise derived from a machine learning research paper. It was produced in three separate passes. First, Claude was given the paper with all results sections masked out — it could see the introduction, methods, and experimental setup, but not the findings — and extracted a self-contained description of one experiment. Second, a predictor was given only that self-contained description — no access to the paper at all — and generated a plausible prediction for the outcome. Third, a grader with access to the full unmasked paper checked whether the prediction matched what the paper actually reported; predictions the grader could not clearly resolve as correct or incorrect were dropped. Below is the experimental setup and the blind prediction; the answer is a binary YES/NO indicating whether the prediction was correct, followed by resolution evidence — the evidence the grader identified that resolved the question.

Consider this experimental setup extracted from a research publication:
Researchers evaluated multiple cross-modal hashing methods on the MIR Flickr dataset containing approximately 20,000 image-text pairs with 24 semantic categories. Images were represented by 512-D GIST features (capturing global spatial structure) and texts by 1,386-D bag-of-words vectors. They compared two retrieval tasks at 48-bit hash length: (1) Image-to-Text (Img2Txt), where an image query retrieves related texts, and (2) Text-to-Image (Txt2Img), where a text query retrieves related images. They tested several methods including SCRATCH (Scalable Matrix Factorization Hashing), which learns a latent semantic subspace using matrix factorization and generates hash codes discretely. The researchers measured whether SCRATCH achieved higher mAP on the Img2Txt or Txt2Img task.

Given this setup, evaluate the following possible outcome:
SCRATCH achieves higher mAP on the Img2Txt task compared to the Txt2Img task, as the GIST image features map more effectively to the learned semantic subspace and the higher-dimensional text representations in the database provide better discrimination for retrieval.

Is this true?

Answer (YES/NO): NO